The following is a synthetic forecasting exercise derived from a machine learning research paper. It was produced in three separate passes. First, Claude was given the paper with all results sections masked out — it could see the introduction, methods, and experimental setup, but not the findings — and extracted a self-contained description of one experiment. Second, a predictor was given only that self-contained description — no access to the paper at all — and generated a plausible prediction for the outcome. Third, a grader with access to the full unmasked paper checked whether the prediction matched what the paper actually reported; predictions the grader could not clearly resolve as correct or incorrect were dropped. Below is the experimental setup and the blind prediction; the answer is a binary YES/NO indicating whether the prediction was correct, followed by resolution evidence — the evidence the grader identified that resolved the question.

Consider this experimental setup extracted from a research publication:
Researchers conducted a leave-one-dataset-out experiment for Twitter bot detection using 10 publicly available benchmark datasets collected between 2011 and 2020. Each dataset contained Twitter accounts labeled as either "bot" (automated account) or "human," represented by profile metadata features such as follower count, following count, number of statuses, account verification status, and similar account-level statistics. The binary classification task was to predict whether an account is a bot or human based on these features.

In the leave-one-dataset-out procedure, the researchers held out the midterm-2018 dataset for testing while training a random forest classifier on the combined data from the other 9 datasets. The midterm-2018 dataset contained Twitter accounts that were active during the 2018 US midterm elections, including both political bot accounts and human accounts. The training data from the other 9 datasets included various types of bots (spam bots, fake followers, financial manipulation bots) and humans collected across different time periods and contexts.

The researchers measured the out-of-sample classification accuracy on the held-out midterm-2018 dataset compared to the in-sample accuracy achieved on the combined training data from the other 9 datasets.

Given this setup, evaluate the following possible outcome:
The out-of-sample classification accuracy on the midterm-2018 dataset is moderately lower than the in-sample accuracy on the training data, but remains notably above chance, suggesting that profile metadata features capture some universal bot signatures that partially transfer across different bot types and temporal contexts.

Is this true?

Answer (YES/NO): NO